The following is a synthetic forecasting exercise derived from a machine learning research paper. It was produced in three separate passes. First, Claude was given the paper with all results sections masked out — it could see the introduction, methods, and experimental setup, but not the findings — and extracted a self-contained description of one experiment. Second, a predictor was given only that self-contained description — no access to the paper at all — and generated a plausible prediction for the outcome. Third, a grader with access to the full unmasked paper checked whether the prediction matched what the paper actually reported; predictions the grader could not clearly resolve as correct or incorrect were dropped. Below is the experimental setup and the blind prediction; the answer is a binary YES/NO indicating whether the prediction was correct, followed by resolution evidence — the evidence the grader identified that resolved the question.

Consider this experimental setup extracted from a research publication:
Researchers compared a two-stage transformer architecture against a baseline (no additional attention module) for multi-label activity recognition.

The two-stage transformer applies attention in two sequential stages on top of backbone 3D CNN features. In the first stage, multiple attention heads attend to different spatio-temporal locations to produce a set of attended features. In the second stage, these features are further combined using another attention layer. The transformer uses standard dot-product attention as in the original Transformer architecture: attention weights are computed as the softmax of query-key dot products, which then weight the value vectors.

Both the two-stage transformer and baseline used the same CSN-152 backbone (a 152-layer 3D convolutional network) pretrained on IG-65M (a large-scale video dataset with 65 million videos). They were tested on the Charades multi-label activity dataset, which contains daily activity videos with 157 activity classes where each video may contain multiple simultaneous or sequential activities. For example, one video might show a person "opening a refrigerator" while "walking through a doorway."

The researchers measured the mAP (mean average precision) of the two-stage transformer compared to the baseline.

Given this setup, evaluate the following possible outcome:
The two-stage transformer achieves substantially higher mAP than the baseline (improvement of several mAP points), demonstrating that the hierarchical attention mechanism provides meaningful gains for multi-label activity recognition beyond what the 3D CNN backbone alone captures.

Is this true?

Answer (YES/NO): NO